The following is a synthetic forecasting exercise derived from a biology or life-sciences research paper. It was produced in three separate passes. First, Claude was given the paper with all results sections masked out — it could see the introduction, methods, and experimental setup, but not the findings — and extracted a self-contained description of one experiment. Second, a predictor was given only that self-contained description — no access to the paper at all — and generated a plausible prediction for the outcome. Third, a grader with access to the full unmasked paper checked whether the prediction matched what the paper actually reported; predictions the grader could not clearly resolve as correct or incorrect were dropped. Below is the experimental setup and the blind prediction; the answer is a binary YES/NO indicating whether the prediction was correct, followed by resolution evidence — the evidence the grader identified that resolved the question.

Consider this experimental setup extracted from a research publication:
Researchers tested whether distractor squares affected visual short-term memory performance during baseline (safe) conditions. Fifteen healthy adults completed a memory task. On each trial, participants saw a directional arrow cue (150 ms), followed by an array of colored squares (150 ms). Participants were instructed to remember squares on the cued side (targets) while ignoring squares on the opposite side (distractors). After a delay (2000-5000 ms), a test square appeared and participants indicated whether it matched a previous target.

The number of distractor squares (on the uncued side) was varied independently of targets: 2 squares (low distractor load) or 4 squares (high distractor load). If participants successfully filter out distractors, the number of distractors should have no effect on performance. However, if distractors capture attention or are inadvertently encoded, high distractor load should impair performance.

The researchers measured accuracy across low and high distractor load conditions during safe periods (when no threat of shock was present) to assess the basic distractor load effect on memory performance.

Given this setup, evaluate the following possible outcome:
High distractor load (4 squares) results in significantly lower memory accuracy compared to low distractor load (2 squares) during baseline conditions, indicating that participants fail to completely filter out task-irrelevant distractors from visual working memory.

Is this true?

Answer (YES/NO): NO